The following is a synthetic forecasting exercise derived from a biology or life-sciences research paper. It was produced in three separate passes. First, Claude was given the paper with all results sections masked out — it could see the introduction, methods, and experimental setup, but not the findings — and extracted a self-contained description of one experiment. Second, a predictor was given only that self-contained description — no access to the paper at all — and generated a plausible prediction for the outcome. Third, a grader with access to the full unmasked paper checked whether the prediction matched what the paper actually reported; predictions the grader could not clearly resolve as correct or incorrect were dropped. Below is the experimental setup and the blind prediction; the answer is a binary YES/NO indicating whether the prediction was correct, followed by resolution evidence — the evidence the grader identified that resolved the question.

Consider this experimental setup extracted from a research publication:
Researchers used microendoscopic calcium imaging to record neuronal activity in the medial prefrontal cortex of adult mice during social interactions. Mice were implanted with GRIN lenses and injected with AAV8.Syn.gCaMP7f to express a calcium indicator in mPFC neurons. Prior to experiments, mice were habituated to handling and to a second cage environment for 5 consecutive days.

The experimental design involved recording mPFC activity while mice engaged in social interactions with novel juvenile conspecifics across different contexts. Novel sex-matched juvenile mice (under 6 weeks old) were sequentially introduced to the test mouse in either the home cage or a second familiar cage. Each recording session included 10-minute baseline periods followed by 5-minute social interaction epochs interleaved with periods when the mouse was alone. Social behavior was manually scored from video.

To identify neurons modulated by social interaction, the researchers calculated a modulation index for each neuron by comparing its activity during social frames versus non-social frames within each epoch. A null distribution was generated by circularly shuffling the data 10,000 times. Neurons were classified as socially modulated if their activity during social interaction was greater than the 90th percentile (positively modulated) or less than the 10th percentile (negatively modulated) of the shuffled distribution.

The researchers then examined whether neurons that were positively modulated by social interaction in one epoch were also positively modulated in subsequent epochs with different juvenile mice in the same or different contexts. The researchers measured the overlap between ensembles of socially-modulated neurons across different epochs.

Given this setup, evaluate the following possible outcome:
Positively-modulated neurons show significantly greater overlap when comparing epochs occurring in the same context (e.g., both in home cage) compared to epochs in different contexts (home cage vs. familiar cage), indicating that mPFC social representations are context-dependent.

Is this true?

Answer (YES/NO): NO